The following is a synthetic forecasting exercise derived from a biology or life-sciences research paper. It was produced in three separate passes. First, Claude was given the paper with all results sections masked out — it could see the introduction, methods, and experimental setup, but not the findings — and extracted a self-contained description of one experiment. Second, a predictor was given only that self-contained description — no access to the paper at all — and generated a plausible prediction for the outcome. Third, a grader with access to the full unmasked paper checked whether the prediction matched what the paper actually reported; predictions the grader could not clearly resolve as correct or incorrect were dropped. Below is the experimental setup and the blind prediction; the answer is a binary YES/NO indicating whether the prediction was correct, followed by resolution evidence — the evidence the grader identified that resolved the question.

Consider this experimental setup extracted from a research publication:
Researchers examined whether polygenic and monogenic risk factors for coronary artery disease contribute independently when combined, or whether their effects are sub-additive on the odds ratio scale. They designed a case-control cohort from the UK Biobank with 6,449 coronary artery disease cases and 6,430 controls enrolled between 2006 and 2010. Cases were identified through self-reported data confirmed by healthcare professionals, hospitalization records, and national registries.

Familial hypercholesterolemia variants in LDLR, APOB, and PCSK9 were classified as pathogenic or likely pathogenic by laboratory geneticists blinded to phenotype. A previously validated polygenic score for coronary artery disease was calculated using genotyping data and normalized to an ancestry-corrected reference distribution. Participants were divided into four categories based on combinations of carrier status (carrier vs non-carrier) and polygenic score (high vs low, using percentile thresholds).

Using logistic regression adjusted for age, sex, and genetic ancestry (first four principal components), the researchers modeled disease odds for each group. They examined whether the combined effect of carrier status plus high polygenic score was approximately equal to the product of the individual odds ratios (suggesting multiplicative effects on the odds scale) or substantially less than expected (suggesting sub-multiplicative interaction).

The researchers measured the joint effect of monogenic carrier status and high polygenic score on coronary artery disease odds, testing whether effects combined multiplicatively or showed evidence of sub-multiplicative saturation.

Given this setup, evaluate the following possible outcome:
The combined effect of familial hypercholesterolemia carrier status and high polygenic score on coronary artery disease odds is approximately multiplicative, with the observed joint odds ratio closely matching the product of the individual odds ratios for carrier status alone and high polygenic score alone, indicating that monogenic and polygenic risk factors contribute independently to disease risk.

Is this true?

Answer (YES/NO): YES